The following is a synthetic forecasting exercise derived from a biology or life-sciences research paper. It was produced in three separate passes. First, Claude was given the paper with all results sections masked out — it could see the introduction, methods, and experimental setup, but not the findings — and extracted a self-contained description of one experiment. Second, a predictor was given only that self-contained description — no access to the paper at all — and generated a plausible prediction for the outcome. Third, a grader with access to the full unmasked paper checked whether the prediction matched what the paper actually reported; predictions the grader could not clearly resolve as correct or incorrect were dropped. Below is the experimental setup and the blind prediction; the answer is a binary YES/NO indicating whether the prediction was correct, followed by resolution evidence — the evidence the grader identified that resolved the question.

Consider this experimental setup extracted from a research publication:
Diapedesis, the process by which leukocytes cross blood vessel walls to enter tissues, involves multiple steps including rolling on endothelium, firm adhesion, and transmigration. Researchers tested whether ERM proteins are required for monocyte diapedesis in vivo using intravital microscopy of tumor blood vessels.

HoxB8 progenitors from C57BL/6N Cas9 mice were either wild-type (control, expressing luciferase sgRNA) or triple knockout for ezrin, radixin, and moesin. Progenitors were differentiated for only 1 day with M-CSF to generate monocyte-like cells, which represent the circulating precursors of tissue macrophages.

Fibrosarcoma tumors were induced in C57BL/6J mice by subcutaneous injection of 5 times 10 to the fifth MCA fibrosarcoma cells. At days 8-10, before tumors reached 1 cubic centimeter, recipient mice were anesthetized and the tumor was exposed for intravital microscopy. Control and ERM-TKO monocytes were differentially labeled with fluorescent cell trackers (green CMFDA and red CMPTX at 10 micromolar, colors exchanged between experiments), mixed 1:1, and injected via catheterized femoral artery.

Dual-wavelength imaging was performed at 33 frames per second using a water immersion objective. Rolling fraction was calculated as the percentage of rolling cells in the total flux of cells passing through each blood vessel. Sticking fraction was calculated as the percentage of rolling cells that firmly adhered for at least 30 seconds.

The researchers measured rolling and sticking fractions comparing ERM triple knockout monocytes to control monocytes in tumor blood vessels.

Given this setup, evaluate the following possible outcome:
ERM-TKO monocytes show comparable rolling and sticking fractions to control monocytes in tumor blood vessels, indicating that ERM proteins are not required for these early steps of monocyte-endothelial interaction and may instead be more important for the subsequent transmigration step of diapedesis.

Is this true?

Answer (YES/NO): YES